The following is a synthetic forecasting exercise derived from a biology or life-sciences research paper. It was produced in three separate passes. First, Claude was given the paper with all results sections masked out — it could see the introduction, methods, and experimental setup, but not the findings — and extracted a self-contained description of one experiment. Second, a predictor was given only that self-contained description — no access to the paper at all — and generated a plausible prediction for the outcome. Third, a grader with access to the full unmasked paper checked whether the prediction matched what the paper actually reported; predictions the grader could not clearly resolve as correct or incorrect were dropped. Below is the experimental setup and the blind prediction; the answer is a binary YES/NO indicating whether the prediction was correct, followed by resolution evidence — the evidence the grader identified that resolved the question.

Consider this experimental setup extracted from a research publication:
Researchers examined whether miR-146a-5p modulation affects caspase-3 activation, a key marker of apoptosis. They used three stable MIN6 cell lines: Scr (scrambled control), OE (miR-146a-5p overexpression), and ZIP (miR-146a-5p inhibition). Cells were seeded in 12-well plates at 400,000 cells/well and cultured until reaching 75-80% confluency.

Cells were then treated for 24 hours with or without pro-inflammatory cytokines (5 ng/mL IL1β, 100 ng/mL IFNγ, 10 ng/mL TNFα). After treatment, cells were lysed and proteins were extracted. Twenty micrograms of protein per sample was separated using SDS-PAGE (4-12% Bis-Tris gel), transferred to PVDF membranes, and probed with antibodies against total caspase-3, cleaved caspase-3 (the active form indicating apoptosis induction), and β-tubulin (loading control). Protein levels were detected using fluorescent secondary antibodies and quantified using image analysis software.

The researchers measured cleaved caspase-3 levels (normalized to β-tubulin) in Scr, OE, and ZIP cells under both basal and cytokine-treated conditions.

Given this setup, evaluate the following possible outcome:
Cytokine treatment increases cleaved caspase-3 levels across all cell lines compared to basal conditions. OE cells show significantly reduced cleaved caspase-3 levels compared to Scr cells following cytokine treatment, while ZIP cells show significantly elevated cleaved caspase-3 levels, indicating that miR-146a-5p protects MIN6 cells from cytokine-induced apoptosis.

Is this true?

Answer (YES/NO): NO